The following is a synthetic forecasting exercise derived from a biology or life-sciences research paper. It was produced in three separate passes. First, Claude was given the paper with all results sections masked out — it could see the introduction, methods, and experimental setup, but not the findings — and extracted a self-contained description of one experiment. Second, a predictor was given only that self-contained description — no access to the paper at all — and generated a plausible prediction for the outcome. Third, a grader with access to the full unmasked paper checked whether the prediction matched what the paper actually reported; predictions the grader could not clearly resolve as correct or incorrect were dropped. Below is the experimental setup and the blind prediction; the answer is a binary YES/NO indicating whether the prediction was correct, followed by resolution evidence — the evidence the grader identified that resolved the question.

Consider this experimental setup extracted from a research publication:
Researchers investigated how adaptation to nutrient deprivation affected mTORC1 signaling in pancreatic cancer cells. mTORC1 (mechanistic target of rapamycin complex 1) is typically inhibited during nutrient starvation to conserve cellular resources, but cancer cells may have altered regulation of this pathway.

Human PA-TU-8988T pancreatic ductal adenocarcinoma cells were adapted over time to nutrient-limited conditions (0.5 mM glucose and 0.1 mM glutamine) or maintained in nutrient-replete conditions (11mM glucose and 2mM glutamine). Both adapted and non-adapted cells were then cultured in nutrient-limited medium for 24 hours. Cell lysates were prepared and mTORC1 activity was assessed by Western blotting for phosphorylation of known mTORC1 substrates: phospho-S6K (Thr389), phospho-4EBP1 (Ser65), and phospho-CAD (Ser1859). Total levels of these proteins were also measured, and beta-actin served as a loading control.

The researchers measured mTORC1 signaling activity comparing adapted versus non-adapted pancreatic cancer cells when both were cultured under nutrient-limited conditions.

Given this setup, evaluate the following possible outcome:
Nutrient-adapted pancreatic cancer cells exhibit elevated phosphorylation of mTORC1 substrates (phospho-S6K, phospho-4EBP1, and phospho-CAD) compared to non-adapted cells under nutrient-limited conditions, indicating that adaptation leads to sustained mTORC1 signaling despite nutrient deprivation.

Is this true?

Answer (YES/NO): YES